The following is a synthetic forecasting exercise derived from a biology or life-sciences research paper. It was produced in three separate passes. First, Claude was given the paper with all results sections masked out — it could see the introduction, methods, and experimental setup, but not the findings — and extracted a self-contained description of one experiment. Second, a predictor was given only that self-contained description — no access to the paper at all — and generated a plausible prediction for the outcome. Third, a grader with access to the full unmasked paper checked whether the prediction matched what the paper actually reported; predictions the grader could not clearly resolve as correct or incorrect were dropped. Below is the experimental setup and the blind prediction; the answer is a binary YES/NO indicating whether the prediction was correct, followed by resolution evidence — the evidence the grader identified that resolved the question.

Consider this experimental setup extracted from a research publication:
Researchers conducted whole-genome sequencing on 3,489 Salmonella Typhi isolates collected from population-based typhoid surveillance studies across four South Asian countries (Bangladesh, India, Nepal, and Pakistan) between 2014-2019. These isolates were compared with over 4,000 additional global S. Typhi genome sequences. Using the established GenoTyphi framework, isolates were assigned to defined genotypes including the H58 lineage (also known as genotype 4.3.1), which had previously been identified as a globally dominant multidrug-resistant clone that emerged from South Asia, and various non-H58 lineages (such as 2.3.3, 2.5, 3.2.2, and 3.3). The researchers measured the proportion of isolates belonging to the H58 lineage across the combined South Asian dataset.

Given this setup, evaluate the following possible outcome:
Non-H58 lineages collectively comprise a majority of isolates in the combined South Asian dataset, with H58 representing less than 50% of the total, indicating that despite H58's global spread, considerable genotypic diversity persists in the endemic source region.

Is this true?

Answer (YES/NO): NO